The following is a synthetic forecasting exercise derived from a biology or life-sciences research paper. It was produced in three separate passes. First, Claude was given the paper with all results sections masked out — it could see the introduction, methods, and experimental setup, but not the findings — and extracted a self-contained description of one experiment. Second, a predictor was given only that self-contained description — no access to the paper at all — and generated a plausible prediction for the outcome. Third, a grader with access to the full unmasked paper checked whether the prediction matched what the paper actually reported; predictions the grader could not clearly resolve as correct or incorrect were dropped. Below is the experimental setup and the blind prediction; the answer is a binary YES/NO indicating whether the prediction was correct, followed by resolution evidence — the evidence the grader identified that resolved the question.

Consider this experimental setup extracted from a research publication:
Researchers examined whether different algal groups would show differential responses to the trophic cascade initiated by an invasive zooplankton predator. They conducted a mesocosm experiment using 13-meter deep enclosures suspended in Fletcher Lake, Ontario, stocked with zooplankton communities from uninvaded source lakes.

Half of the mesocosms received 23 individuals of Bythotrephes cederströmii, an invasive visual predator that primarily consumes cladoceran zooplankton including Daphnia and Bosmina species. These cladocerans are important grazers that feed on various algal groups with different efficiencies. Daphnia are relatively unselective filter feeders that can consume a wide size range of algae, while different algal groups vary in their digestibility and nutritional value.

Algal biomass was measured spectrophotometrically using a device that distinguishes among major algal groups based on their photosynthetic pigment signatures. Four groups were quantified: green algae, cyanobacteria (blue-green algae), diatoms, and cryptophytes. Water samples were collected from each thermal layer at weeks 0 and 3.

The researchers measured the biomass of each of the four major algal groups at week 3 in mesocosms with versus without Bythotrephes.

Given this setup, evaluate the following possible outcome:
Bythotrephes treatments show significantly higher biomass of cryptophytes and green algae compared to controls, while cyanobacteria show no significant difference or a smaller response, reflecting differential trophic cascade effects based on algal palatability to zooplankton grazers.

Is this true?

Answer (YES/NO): NO